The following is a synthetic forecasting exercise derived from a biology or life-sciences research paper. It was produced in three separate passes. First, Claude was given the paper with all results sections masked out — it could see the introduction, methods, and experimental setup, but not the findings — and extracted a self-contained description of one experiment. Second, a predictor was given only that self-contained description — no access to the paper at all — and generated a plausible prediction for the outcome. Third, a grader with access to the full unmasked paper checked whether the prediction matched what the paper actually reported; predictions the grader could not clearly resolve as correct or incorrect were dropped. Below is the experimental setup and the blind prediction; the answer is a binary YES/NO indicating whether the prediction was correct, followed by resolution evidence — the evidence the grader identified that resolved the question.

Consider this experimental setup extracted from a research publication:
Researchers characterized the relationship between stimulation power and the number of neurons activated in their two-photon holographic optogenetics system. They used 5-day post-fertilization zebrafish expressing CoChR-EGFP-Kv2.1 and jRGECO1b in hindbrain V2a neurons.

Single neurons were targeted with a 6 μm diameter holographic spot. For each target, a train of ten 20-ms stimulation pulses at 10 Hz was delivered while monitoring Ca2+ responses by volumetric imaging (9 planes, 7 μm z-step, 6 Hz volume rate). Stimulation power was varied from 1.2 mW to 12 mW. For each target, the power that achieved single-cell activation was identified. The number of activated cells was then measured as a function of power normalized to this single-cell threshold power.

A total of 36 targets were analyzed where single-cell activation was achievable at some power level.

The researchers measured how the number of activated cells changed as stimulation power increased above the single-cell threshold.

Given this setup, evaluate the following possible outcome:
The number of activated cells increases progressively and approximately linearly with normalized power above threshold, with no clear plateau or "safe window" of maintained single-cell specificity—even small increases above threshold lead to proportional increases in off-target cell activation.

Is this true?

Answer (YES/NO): YES